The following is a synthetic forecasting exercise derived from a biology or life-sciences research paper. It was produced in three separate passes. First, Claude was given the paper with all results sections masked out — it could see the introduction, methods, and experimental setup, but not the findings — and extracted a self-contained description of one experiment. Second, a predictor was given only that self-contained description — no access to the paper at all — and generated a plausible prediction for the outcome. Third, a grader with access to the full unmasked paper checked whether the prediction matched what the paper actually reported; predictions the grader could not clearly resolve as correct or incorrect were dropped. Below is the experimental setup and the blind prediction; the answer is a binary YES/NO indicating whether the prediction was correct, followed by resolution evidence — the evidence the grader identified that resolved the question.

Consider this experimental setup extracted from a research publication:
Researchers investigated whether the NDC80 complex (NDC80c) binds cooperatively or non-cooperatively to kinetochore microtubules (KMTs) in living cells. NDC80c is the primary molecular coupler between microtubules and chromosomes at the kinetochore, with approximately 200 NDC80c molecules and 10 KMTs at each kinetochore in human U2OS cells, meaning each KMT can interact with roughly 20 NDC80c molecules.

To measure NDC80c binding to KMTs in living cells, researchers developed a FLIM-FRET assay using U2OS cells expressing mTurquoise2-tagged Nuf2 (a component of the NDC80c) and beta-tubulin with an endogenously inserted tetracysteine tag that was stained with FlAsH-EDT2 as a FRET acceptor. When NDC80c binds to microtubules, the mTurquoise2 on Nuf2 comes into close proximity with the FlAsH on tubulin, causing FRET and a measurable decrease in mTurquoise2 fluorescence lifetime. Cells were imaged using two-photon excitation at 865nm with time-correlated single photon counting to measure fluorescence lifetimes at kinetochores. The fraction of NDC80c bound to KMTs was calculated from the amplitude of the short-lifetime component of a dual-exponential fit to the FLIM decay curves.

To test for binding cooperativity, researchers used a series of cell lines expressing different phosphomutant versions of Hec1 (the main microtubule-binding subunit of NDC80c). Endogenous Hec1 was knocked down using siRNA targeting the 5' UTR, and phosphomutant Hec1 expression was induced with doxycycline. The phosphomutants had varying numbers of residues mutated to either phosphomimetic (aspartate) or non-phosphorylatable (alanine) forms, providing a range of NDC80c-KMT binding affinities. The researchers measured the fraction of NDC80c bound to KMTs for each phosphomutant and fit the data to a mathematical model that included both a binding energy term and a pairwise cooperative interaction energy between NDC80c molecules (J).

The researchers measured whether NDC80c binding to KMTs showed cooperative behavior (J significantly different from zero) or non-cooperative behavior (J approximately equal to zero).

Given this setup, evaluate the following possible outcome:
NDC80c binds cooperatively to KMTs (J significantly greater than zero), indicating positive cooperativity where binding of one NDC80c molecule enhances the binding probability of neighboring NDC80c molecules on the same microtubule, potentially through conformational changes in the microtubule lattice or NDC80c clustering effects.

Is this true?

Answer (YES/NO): NO